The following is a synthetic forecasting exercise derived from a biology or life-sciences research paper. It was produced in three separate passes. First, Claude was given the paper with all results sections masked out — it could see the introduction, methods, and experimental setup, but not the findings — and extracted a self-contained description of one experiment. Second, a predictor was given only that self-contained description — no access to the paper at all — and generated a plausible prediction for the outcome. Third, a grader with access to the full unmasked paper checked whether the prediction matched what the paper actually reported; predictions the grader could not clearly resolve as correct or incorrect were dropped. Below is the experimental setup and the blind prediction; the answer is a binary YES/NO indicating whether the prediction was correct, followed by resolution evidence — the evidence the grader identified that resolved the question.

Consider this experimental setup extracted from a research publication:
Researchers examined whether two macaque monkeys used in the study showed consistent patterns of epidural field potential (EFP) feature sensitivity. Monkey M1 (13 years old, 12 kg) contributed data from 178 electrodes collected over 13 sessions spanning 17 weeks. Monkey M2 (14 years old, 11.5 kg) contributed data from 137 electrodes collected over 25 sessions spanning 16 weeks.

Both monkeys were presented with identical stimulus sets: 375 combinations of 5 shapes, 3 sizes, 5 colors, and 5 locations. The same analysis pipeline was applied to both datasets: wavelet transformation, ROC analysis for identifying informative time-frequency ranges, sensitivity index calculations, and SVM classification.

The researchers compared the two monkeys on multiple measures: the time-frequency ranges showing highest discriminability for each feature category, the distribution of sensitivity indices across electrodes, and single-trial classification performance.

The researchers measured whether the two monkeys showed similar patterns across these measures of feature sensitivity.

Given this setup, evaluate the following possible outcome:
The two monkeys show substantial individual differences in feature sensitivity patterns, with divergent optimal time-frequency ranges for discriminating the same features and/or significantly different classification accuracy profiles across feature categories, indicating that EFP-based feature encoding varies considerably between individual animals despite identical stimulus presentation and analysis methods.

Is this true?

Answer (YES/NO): NO